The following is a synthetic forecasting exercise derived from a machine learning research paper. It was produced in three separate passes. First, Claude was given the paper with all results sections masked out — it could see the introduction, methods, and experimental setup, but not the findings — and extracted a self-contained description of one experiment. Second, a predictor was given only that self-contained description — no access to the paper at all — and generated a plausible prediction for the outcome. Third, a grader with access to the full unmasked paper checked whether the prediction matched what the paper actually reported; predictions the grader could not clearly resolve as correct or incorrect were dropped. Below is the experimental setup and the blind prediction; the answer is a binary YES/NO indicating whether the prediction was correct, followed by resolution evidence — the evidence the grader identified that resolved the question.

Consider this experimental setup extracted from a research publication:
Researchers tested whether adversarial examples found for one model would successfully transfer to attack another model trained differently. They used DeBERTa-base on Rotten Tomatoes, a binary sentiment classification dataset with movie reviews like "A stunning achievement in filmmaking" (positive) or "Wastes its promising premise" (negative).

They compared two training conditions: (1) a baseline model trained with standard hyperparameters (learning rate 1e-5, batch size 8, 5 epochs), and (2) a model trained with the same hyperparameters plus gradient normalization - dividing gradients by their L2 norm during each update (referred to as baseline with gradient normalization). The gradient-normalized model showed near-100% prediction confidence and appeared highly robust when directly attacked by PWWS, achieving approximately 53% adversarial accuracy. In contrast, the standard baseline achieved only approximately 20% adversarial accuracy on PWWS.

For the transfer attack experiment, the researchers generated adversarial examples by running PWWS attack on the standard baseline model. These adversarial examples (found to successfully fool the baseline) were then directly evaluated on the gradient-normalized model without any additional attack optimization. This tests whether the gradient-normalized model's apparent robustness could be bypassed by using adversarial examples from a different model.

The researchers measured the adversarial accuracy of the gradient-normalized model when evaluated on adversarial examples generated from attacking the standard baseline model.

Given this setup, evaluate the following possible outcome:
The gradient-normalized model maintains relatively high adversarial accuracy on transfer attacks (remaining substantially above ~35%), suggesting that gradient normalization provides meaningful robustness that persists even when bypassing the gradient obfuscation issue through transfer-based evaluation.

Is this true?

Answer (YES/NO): YES